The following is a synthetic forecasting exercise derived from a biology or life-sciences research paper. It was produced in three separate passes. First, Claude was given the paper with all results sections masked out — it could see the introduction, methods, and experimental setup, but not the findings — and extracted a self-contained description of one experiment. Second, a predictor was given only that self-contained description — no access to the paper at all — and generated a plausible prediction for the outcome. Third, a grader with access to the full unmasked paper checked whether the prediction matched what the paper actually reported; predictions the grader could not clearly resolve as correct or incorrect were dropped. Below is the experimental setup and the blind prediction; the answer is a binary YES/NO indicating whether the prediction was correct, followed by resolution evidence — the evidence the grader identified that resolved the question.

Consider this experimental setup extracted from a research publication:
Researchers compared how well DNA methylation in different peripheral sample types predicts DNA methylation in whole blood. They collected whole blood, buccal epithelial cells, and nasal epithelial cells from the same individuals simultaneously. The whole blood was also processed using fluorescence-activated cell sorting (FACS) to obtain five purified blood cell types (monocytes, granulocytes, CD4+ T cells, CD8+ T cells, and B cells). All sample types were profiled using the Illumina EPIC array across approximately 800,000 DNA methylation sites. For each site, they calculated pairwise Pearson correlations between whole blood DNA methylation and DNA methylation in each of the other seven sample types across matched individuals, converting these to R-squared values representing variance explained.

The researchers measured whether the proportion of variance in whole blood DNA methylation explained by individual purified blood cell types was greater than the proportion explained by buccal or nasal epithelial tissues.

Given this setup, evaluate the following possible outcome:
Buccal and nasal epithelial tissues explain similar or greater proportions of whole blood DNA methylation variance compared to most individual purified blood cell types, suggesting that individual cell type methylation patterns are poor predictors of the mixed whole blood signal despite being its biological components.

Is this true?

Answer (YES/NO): NO